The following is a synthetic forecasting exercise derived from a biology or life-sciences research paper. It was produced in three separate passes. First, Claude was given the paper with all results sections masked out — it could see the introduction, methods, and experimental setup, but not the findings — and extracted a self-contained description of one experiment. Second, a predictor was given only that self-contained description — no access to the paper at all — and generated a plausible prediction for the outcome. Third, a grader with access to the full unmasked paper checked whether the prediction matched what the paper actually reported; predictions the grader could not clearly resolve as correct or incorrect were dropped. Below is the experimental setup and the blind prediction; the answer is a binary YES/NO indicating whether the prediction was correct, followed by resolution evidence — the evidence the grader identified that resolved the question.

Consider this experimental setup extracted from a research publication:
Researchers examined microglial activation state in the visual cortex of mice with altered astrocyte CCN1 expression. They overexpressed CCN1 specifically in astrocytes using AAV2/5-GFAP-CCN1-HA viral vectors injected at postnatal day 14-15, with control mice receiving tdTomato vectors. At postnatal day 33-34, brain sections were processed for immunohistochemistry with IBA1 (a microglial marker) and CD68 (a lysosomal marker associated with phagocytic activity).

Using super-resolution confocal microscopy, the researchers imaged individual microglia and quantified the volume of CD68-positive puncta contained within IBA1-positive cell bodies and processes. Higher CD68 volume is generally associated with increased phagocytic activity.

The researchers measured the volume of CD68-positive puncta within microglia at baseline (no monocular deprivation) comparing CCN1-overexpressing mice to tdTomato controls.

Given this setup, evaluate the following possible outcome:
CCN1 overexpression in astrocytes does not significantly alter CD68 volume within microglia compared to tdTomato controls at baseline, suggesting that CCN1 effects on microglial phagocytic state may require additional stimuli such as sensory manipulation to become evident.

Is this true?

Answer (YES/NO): NO